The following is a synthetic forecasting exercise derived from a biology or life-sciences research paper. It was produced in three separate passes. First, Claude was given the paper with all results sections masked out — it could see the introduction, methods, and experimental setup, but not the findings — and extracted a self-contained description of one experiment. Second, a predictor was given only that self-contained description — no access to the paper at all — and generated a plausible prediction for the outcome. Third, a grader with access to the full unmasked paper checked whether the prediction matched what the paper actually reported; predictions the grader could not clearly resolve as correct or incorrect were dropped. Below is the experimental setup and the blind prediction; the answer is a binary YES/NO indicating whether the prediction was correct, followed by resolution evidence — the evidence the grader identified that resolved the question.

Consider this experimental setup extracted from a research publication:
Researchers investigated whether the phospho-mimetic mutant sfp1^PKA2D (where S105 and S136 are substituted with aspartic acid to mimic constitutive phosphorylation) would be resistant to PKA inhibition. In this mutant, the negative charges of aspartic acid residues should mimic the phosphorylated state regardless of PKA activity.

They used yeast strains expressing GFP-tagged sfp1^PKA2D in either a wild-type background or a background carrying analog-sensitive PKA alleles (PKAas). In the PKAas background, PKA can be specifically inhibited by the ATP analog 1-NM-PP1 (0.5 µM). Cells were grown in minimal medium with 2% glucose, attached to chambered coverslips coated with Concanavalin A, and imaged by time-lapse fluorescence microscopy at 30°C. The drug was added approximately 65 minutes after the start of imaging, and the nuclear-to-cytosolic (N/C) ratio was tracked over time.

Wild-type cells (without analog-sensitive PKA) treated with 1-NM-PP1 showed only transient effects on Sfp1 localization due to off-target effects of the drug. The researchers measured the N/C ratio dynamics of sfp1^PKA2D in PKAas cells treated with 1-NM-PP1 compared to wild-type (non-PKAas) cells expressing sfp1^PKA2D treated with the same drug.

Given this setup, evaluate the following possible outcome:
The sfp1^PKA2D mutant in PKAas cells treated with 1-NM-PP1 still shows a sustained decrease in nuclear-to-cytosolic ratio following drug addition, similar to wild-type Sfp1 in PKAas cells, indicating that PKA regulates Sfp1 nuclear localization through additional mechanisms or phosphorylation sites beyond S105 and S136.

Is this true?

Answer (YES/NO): NO